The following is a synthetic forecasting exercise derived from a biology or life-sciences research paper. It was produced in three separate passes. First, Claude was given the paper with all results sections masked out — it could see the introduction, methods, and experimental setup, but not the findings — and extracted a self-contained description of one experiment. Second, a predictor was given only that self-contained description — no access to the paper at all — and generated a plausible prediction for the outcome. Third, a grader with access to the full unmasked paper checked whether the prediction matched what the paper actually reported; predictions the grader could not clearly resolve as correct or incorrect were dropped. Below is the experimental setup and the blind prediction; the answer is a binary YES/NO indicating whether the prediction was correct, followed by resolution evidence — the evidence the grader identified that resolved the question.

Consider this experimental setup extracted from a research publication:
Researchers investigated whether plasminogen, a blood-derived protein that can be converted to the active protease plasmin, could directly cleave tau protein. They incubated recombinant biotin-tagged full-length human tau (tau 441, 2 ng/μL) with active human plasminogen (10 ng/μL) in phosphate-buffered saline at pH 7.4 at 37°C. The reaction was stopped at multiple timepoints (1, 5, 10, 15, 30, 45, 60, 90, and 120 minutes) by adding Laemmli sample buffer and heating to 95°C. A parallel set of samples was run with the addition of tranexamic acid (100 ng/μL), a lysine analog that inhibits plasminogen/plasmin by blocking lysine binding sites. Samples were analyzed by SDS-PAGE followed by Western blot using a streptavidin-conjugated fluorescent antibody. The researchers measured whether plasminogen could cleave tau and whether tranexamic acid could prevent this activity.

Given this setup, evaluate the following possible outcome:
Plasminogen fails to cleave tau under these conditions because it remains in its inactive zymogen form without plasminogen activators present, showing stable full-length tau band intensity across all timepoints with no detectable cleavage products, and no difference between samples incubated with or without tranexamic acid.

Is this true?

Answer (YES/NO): NO